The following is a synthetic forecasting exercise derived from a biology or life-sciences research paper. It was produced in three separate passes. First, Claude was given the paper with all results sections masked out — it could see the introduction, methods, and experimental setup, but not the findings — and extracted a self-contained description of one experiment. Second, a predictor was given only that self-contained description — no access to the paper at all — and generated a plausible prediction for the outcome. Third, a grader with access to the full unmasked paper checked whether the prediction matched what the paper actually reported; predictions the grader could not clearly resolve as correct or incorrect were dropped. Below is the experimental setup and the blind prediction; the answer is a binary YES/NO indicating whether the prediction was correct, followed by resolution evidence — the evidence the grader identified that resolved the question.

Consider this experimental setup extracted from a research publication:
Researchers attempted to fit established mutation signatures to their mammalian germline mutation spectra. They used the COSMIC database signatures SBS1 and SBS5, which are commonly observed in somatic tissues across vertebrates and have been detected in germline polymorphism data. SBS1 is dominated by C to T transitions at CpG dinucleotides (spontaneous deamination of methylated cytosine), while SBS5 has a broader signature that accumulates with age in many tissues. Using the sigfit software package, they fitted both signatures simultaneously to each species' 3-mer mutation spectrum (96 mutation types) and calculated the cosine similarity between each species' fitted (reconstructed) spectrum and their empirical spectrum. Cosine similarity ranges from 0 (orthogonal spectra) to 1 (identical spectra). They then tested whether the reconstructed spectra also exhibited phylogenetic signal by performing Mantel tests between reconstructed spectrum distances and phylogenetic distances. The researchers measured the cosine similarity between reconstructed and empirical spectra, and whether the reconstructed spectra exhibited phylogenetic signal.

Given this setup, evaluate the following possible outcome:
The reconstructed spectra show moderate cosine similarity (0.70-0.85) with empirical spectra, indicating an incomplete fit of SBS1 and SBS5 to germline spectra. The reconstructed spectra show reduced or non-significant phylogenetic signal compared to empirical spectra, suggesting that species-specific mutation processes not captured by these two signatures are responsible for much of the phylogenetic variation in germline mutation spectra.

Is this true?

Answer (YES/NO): NO